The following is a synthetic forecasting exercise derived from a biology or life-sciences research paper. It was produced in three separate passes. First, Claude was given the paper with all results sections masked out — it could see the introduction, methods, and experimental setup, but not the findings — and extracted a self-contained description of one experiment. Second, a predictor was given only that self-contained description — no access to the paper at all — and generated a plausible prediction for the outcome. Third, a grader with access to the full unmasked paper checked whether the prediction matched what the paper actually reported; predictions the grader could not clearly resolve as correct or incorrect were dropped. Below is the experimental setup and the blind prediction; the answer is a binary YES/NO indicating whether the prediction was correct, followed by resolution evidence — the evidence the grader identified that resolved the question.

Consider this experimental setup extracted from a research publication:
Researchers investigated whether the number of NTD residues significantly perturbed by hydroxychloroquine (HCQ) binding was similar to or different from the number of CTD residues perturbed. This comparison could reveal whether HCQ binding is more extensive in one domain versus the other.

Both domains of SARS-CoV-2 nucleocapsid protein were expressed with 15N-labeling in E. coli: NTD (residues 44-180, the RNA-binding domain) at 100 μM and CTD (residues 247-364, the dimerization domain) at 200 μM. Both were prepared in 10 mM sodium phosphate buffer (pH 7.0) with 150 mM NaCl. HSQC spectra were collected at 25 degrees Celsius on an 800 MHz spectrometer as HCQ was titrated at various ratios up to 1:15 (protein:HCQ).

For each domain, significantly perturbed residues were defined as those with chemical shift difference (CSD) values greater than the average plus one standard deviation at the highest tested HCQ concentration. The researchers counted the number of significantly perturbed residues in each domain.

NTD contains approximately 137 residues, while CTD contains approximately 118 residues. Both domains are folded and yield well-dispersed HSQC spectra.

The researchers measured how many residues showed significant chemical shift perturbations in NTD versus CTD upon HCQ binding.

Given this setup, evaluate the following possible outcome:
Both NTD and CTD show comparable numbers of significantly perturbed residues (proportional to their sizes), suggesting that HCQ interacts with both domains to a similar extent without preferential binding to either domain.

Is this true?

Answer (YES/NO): NO